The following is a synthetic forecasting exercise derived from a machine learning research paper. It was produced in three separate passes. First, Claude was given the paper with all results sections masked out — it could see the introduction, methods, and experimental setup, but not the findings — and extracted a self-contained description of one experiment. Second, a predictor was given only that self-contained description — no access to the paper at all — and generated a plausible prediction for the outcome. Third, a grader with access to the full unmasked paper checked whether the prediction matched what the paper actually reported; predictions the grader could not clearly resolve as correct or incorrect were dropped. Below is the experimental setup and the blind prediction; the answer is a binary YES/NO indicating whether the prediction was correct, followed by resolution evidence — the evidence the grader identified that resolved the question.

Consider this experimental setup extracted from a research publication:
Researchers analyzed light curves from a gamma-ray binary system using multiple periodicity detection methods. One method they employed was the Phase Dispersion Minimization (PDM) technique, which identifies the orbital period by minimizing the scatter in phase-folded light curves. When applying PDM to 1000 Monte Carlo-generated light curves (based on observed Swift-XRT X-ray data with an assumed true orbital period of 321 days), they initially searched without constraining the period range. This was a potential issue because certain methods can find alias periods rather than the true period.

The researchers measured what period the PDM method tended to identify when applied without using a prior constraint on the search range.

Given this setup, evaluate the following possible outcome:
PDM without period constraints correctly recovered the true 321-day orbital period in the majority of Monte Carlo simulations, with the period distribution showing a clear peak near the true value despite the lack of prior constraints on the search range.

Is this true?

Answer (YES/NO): NO